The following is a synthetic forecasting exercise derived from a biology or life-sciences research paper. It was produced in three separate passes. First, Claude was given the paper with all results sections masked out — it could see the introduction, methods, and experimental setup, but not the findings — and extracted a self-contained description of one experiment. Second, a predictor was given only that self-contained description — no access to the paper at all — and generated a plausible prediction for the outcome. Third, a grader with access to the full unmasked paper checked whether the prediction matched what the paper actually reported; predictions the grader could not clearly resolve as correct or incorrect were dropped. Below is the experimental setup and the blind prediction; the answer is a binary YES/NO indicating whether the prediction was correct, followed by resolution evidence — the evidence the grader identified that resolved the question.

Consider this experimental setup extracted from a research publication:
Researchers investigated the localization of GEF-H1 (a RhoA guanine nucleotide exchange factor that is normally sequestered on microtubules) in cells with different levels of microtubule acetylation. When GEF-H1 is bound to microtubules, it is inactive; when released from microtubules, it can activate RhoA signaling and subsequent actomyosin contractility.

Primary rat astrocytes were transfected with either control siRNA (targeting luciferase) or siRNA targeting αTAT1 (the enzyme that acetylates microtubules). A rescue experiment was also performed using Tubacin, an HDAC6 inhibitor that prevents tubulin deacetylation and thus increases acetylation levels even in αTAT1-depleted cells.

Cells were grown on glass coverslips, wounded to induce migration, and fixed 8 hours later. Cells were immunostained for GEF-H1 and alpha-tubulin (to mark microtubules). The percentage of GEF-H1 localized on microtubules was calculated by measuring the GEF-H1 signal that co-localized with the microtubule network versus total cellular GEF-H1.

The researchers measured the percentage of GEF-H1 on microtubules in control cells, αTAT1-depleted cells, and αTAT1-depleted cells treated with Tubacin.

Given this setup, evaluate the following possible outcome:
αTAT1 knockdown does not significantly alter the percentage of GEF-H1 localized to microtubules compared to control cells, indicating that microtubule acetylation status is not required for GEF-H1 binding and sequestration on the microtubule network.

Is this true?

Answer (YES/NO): NO